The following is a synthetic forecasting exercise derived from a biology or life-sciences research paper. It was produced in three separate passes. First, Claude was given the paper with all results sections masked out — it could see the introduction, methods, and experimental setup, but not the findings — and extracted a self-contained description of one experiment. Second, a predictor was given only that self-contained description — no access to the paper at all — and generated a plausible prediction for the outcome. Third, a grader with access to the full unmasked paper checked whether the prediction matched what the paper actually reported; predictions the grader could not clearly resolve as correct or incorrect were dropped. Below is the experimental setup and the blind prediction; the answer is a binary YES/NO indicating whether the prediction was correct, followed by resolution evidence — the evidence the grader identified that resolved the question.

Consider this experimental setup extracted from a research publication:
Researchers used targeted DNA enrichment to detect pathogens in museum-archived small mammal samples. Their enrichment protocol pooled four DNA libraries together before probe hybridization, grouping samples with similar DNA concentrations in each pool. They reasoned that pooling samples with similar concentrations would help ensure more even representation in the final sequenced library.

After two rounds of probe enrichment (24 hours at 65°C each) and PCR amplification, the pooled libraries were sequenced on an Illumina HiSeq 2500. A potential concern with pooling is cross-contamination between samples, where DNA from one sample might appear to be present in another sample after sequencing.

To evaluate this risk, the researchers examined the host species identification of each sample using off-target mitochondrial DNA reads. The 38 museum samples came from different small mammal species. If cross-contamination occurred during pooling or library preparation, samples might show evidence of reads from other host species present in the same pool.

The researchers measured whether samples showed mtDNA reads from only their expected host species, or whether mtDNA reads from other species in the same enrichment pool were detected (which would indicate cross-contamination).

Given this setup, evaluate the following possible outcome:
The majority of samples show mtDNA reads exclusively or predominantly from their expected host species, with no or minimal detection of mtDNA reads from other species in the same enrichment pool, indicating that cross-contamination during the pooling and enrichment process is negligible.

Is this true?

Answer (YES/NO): YES